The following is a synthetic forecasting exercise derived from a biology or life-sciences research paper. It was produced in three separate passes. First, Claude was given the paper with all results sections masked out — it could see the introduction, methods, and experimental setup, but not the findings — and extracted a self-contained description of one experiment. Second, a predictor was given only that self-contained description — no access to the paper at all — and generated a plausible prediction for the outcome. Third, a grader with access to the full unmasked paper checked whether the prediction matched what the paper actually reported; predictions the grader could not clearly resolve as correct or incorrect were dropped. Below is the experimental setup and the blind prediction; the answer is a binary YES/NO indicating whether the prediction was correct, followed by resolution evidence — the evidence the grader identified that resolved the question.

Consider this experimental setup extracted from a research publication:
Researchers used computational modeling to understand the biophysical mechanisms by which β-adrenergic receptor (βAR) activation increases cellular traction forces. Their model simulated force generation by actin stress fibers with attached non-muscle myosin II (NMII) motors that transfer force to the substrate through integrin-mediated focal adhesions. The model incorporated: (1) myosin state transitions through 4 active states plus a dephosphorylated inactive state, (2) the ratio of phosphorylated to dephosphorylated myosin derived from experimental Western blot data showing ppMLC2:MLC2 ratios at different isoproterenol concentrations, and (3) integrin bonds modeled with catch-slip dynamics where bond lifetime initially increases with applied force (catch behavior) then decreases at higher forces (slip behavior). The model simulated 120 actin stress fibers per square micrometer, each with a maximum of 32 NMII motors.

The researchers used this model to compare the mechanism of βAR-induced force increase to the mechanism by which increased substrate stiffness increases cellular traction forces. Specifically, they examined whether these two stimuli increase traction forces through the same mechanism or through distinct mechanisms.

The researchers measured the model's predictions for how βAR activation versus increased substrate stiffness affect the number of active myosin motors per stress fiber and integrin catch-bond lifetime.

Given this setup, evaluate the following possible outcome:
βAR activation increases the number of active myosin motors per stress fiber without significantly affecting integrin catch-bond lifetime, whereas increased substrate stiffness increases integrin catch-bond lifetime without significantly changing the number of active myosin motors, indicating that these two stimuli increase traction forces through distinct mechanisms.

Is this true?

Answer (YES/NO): YES